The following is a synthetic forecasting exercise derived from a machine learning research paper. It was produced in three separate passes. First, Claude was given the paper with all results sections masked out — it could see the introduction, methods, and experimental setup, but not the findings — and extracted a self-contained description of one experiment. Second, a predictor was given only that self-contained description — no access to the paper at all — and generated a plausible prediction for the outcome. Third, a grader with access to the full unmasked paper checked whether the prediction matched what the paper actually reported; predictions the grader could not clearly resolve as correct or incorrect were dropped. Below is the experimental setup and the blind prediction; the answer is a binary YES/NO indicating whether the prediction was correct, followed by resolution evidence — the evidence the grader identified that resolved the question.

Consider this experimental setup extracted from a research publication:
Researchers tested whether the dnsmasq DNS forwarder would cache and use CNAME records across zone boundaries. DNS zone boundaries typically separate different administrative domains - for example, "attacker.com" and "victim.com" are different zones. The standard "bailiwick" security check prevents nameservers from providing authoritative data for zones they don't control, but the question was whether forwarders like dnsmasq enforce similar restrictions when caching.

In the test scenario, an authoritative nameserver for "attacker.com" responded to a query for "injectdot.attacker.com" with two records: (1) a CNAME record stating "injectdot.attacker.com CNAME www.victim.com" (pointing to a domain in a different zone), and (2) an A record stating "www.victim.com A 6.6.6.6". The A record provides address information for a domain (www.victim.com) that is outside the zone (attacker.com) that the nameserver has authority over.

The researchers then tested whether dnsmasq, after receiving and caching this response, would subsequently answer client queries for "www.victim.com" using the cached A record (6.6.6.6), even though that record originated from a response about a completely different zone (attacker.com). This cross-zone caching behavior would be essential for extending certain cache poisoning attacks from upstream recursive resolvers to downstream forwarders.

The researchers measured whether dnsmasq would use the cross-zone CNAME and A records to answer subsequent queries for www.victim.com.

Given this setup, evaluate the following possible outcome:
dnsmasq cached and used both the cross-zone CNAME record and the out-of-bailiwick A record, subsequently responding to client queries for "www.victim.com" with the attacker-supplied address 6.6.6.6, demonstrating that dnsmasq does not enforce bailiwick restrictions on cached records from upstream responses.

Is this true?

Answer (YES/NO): YES